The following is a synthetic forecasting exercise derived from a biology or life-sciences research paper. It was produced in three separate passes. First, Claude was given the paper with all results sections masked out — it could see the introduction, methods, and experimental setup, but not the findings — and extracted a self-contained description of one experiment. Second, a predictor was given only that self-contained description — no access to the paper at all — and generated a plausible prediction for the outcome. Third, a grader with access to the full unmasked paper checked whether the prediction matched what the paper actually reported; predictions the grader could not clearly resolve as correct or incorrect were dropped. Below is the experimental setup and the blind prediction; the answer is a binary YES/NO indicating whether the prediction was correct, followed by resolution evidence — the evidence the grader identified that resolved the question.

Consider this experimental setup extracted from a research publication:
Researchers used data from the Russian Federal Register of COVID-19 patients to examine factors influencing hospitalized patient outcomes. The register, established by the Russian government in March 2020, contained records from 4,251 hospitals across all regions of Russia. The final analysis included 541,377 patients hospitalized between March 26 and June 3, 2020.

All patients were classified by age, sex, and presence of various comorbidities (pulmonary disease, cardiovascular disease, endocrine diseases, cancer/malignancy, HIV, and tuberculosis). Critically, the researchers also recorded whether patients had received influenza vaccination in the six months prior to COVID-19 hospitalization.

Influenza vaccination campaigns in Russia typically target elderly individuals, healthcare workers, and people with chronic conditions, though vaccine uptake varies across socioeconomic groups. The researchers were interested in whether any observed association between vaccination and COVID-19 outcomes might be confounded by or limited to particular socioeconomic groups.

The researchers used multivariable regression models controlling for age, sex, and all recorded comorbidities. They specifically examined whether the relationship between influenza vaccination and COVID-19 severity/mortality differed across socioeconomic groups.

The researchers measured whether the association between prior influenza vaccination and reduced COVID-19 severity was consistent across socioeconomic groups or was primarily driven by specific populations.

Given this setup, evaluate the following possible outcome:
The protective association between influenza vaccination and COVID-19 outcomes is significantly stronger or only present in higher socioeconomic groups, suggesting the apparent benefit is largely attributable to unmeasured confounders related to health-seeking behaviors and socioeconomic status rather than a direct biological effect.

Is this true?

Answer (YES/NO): NO